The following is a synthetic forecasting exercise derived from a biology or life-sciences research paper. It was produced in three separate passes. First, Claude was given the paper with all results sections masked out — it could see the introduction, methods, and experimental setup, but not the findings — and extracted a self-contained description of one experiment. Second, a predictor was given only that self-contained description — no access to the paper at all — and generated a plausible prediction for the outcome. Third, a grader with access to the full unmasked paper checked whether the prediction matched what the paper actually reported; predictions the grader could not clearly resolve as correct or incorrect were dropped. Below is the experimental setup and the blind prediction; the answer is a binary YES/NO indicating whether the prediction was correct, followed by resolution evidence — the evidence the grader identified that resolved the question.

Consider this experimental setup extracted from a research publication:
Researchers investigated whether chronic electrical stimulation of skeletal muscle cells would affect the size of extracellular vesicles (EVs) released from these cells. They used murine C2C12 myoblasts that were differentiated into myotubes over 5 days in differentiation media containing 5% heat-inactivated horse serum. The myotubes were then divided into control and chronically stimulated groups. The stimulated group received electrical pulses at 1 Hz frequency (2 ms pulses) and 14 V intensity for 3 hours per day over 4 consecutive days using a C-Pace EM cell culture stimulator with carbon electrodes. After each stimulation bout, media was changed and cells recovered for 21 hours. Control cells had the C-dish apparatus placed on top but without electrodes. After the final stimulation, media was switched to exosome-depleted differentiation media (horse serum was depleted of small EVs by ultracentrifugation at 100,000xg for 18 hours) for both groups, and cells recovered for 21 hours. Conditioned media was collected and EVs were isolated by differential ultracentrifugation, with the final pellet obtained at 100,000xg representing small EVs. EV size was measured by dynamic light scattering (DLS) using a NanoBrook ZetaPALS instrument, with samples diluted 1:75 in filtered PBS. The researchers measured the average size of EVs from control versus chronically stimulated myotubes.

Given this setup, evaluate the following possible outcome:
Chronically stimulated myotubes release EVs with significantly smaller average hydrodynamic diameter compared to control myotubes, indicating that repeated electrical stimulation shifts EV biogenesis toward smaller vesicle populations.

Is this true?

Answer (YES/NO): YES